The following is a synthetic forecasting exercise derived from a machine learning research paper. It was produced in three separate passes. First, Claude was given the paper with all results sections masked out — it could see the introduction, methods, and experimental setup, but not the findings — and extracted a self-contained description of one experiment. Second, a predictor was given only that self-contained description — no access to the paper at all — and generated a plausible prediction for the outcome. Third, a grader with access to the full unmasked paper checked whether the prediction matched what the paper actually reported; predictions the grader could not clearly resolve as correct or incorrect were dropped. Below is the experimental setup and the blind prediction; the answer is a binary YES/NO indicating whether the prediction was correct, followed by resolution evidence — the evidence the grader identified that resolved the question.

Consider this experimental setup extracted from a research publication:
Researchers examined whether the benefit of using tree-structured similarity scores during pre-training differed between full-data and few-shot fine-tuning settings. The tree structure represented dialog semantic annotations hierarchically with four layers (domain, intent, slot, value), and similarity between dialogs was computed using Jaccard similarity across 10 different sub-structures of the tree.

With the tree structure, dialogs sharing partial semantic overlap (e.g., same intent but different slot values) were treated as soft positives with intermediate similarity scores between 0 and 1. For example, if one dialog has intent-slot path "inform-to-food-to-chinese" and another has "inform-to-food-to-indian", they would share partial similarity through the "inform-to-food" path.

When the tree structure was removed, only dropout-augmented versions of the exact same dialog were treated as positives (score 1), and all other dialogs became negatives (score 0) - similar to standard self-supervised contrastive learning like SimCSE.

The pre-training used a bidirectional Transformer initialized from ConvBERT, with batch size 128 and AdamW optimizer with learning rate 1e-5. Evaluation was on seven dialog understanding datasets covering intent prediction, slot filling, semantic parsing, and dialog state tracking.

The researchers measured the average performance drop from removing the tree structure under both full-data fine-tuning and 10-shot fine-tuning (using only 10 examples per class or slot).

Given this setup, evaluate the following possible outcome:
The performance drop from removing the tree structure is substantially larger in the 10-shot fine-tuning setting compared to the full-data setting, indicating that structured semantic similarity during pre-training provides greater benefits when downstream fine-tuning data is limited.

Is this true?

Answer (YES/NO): NO